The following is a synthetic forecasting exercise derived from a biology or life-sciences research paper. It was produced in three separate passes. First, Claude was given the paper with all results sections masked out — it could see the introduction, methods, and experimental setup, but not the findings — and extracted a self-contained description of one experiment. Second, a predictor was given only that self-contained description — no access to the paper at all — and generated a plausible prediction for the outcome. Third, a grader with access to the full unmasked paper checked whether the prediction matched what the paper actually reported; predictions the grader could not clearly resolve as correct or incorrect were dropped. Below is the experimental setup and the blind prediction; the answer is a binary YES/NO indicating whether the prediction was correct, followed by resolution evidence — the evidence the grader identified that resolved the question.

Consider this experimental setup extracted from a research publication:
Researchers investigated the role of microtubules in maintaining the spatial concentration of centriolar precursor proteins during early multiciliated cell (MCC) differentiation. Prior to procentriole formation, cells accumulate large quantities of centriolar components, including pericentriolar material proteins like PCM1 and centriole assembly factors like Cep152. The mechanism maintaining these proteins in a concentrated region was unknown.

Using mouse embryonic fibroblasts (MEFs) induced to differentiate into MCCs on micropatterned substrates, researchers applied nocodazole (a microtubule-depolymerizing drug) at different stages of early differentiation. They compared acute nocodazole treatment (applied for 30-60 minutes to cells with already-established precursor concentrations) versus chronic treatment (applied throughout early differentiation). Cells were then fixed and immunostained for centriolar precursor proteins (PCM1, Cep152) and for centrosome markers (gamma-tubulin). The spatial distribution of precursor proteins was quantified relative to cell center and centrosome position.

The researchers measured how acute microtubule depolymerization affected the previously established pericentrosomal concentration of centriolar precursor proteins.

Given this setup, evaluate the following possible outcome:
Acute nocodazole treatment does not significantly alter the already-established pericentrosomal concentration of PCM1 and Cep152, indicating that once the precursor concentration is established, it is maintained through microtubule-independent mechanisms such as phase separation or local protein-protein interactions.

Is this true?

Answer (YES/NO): NO